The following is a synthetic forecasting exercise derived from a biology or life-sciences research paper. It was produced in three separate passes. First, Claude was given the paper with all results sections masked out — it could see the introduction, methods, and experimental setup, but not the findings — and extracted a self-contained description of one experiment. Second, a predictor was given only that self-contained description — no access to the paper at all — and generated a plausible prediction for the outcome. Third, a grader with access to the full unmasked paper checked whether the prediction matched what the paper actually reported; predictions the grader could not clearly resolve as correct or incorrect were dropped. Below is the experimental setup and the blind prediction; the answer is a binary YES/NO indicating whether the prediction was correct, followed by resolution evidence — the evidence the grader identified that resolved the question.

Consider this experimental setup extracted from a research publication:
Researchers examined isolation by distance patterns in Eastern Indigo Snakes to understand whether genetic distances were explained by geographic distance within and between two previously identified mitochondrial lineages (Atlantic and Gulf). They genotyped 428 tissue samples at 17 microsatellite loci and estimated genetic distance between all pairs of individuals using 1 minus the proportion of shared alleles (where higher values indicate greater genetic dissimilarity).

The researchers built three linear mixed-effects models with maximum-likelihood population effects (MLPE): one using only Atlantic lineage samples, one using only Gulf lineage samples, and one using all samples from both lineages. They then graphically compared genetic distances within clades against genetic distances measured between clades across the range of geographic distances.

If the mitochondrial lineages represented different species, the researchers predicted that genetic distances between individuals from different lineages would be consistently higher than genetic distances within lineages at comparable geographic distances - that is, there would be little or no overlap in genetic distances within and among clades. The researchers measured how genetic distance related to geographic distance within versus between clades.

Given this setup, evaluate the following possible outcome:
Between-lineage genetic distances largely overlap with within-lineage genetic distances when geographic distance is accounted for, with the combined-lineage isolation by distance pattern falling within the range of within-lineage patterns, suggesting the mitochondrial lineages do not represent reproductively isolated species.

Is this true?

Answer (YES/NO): YES